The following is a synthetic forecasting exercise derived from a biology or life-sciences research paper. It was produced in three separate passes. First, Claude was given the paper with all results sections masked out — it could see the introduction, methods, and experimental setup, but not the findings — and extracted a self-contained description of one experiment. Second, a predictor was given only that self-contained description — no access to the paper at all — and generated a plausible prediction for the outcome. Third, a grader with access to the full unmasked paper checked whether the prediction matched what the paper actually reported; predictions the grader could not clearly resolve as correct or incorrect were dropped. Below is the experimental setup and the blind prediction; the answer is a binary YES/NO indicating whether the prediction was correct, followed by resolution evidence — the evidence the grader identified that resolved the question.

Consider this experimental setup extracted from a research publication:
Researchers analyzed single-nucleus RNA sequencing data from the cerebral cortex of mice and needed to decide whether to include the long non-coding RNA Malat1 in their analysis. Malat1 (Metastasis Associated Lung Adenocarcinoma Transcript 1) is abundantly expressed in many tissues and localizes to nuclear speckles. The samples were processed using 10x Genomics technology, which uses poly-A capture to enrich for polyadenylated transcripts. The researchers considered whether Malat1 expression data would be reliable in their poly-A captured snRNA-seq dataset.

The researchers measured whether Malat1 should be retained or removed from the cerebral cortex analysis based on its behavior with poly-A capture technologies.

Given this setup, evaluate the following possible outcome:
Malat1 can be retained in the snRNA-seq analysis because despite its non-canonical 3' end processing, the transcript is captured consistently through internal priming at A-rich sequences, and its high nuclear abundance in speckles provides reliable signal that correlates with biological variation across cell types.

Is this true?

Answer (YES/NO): NO